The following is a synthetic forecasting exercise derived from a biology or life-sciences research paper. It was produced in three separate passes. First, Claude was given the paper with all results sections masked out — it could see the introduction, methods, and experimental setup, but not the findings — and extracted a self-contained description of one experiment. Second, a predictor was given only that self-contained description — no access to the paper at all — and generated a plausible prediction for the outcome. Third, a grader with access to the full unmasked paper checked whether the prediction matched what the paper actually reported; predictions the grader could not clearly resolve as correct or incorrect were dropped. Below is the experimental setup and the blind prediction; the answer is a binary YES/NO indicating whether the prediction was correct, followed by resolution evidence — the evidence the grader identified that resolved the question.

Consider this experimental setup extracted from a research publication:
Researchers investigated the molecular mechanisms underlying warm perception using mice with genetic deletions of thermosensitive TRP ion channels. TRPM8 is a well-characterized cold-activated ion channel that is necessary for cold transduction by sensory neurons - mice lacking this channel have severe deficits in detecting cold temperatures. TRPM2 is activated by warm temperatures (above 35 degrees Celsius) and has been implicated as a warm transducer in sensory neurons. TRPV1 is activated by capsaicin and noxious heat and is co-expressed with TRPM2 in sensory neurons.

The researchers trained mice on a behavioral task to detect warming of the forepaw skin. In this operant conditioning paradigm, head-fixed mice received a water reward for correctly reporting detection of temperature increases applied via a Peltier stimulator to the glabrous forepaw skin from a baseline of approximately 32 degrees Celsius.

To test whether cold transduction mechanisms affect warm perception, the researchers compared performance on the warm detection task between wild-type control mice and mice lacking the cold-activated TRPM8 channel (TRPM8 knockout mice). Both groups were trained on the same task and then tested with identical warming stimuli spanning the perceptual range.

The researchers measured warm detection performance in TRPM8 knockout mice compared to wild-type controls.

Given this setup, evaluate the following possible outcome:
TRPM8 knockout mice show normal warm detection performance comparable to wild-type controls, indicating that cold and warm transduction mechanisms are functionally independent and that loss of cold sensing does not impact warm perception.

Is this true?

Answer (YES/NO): NO